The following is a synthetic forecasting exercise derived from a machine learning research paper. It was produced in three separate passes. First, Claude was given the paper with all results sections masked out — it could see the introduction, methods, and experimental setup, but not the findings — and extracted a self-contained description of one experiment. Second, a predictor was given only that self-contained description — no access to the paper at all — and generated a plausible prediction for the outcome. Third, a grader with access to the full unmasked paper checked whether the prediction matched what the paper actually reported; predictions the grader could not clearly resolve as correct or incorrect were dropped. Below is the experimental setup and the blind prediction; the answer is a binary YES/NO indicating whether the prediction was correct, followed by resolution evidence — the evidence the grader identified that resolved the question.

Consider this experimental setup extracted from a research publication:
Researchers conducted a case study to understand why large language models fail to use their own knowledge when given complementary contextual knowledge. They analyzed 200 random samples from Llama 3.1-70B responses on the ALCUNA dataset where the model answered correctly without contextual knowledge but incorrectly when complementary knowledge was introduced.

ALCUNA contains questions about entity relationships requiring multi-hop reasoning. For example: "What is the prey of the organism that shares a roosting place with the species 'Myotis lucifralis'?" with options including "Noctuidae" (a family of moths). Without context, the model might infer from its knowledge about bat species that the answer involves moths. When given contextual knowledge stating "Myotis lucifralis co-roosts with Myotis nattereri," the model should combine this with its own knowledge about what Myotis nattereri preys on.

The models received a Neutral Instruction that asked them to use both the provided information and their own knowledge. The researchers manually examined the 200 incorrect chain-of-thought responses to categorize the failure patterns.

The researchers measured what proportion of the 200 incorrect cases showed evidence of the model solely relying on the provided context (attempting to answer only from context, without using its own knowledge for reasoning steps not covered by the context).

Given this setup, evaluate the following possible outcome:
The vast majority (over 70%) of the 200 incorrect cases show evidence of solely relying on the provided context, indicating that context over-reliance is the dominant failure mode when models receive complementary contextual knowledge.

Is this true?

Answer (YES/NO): YES